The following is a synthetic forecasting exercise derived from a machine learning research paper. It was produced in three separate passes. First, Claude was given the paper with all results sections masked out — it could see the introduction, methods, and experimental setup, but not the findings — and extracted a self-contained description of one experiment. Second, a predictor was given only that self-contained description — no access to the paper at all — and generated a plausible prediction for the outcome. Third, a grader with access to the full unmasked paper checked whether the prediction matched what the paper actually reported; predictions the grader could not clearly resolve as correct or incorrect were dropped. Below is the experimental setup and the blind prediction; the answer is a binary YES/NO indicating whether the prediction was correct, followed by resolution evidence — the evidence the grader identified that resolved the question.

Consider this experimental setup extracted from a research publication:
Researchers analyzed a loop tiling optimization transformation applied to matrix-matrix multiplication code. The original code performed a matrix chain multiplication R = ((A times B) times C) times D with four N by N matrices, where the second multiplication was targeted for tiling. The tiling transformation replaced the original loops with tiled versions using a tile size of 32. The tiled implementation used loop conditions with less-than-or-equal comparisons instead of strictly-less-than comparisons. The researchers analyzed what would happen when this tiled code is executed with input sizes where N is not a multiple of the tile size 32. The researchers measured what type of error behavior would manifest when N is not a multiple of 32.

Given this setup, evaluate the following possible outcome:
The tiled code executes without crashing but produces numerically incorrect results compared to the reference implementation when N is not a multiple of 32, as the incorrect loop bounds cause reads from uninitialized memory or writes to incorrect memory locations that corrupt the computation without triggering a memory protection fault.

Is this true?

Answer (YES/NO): NO